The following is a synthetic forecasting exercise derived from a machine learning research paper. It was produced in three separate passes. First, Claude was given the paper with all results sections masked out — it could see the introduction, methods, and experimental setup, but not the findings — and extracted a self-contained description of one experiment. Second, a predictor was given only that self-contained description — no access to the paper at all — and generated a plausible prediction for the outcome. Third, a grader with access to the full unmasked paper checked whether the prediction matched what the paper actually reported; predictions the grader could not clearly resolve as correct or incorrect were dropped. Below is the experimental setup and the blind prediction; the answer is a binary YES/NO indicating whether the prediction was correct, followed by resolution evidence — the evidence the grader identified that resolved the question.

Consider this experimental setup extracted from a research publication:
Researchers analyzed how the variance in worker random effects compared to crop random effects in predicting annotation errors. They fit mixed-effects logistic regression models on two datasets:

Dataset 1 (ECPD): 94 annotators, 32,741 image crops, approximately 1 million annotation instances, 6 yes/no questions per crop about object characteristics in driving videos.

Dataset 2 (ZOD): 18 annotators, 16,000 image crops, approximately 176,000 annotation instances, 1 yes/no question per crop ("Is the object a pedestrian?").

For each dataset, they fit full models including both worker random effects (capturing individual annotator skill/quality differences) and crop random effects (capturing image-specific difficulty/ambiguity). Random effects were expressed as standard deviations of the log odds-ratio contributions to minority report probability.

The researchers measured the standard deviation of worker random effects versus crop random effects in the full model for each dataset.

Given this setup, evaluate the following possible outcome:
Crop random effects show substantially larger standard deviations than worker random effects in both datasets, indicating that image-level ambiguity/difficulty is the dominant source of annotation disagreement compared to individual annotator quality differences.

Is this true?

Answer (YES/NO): NO